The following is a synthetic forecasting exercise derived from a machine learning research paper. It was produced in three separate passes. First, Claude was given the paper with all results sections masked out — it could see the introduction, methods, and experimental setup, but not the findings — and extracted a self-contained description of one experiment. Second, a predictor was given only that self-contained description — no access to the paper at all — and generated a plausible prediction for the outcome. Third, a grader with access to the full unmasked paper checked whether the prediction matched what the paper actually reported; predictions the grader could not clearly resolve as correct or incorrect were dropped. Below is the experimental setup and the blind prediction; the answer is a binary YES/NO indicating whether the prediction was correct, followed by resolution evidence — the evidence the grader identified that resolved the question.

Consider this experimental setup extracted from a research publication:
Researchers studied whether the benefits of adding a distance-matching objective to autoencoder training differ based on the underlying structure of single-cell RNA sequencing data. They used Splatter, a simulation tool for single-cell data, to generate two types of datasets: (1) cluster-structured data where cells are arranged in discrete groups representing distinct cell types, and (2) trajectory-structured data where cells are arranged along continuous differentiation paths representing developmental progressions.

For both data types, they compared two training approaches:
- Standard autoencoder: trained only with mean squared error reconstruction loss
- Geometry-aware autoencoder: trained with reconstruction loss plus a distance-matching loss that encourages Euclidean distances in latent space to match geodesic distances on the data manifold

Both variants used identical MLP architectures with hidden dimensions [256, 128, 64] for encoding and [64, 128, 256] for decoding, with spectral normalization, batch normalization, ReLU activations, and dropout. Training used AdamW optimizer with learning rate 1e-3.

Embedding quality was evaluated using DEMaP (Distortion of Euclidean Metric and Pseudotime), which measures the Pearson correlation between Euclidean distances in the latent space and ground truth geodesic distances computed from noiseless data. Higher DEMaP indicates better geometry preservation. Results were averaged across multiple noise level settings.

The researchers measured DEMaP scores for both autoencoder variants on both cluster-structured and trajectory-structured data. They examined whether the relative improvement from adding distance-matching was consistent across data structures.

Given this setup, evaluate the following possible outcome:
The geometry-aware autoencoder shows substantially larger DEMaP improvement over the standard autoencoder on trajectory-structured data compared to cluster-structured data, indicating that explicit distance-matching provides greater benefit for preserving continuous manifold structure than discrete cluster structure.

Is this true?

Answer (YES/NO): NO